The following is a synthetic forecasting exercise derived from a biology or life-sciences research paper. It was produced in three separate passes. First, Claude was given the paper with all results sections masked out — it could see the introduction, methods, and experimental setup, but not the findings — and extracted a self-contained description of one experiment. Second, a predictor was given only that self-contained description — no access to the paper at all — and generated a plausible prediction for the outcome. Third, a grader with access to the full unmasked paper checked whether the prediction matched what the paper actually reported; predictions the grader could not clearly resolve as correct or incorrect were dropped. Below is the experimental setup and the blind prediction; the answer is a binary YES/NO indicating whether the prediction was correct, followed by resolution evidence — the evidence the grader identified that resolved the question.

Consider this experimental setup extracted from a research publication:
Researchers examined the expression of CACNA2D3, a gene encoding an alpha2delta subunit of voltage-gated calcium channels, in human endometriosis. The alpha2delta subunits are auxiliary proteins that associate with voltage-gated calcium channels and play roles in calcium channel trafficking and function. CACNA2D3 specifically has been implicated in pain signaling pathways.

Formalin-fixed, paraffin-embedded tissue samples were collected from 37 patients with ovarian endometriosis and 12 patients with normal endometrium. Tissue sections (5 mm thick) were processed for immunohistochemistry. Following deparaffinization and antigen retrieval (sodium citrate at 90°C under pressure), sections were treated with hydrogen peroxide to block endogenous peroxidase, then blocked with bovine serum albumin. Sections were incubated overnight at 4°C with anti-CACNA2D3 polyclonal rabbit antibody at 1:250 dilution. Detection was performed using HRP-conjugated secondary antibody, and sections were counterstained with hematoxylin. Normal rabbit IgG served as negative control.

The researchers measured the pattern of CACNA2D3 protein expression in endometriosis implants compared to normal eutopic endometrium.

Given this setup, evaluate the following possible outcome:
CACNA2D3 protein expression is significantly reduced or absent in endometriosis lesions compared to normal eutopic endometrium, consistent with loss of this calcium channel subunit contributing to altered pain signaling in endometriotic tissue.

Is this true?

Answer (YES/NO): NO